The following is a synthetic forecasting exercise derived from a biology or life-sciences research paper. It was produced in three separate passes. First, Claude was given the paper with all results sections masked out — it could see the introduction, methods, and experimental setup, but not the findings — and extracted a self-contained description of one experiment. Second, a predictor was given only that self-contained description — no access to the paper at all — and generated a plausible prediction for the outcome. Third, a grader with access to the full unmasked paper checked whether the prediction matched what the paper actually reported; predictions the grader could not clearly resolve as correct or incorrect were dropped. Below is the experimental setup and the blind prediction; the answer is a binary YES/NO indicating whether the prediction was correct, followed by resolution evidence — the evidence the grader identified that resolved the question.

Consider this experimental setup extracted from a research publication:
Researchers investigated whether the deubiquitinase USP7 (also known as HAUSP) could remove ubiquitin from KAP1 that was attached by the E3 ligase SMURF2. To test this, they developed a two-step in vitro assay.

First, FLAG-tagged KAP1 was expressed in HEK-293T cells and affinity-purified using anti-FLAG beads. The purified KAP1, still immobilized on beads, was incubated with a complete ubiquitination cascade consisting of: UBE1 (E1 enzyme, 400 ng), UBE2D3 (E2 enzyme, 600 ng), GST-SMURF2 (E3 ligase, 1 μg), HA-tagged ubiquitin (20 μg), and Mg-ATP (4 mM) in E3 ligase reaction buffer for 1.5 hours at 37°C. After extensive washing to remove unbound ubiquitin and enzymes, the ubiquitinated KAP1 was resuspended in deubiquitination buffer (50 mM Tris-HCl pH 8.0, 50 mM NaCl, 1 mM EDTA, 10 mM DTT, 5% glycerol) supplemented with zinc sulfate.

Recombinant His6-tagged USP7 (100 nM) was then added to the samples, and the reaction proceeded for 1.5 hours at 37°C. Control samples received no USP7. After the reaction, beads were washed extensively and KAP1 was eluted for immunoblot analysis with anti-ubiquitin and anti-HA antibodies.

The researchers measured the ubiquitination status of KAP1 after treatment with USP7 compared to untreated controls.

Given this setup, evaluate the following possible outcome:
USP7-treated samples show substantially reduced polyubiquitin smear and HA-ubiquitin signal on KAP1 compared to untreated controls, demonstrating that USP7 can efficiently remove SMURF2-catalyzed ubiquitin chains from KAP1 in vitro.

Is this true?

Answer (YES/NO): YES